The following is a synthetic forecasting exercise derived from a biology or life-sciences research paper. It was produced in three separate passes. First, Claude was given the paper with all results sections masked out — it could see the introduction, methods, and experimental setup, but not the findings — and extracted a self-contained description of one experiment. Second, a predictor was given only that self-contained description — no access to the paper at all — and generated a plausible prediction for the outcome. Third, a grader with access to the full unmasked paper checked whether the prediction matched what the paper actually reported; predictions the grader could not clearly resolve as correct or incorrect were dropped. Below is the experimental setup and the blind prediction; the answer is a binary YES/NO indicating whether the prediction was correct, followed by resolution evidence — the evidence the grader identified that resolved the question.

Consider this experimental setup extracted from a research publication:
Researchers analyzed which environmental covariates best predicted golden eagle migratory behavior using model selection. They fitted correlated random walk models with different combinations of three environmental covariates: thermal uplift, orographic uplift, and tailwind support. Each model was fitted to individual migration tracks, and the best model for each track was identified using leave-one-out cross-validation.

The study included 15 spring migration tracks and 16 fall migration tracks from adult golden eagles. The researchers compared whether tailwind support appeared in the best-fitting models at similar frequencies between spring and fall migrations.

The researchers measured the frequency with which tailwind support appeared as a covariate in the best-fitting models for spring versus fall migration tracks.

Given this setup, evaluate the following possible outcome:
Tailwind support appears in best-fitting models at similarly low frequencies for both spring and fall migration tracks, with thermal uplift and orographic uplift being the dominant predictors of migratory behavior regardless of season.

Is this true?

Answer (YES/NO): NO